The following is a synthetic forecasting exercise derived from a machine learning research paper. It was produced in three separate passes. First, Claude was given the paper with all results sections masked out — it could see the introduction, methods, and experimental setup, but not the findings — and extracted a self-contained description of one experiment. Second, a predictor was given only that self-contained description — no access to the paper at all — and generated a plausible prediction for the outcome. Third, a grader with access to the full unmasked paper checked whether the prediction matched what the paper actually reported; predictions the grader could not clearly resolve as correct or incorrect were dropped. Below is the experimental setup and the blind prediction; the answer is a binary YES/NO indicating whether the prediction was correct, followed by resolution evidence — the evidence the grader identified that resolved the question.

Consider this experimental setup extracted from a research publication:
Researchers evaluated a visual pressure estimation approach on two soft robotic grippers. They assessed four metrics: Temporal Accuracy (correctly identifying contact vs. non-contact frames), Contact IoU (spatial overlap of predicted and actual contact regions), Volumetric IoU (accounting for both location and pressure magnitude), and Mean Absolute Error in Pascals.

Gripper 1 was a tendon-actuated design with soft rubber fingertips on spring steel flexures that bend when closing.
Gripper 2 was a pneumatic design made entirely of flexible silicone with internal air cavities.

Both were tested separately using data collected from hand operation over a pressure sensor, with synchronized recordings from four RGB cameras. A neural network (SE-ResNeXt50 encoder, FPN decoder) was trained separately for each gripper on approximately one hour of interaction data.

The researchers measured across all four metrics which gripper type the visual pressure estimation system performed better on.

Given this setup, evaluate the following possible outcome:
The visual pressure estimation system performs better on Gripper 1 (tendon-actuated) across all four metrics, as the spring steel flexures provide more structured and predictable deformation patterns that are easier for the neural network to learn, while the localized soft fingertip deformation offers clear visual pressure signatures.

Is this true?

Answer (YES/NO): YES